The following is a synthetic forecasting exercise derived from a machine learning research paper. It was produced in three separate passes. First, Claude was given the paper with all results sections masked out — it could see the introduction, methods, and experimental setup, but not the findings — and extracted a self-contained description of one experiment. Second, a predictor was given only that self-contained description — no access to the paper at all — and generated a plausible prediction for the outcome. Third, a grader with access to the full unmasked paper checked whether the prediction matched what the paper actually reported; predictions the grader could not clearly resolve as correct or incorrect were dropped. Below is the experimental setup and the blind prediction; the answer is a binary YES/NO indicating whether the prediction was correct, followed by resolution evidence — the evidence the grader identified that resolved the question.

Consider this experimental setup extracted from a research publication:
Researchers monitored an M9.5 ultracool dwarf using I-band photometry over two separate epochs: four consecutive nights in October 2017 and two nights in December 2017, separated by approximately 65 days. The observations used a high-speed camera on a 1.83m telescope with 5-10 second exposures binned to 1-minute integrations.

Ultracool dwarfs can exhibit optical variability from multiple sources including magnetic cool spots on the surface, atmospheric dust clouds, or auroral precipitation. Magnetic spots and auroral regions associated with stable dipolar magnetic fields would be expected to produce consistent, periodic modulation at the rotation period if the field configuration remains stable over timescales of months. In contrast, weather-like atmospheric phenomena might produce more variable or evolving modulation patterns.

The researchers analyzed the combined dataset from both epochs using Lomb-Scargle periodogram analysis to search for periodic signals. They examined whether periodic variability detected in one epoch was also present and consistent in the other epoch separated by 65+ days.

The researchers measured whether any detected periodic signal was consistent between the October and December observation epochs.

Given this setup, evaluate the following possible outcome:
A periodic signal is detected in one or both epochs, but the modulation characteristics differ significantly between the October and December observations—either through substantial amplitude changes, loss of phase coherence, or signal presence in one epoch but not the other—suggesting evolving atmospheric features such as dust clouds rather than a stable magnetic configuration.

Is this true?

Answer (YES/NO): NO